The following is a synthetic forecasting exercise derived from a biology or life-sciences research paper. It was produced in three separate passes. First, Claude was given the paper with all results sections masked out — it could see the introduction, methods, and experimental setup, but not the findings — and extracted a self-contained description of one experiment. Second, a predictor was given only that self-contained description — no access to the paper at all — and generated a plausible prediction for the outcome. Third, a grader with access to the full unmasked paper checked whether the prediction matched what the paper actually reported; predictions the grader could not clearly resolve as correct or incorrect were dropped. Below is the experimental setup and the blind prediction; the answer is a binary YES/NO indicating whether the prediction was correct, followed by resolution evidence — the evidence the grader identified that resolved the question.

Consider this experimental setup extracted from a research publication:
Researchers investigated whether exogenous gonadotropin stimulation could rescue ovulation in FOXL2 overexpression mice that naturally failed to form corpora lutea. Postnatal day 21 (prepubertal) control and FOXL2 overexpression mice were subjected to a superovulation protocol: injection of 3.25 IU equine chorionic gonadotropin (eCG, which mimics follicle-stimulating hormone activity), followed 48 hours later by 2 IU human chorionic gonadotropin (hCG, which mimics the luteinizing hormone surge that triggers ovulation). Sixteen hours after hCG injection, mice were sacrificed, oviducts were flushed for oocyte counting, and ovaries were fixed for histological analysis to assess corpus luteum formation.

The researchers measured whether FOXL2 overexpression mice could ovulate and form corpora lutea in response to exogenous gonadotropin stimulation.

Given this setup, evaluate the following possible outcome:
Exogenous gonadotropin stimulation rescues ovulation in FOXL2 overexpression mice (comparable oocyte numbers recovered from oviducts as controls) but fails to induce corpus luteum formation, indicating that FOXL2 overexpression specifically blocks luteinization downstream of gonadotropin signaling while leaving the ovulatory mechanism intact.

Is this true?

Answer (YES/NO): NO